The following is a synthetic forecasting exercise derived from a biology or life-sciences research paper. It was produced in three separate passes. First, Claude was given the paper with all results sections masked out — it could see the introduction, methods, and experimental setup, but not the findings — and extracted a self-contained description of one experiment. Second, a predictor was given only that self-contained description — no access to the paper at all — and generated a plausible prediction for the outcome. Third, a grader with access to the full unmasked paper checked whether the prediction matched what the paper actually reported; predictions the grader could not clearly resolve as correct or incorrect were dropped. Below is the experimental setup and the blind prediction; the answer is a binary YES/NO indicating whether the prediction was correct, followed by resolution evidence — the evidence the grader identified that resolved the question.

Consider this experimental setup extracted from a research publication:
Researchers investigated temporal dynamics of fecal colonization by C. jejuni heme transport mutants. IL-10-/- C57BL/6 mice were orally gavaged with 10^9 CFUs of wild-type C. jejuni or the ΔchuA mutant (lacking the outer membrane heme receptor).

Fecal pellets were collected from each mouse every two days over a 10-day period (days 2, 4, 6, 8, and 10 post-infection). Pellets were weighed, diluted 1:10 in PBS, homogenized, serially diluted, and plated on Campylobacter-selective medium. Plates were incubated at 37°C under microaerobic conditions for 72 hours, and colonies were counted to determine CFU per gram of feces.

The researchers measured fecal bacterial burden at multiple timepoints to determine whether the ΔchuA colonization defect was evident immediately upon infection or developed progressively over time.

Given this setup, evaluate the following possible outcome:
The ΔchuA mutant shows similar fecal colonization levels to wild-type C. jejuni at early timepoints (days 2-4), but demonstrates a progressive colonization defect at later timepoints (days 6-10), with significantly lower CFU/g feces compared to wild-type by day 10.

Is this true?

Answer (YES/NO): NO